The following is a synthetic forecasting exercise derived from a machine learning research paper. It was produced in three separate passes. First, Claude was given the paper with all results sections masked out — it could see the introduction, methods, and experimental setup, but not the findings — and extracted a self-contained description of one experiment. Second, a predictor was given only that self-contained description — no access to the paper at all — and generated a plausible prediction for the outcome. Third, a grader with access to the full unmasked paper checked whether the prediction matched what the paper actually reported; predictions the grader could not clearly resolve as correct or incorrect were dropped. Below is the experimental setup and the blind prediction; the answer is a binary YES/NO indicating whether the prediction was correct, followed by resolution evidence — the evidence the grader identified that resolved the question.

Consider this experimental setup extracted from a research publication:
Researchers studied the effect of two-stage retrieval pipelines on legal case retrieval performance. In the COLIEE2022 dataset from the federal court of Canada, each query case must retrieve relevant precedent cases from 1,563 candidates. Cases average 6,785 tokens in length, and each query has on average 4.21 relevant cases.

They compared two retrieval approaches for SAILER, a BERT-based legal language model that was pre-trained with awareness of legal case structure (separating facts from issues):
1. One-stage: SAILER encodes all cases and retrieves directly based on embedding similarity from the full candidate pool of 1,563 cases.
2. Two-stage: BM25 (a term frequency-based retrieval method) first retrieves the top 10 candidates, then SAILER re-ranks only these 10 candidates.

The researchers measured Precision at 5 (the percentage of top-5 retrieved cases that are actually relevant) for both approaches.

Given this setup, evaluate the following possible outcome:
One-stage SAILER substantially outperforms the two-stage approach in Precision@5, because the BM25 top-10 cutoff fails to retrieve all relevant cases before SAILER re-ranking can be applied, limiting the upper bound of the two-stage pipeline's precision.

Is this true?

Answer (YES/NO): NO